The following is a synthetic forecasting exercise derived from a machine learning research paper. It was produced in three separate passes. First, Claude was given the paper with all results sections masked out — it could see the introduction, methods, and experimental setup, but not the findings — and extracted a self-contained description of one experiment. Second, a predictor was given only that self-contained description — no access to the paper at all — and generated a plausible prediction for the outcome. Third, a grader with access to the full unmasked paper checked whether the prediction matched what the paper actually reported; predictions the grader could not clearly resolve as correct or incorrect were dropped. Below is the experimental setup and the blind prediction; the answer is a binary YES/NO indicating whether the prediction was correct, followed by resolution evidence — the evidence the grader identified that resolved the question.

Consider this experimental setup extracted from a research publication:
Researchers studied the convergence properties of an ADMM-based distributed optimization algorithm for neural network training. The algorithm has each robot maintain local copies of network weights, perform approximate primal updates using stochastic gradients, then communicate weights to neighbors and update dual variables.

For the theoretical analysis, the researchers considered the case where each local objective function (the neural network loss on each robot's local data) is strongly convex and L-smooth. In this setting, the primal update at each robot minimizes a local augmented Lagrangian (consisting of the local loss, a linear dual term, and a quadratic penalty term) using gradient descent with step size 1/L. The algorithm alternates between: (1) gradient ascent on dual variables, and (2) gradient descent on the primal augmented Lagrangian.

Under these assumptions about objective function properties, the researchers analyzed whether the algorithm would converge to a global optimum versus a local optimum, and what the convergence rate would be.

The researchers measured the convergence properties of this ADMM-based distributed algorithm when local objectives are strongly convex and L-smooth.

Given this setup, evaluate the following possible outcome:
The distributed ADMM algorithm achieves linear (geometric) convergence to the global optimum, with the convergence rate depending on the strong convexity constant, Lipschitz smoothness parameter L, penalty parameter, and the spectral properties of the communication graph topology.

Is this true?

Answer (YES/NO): NO